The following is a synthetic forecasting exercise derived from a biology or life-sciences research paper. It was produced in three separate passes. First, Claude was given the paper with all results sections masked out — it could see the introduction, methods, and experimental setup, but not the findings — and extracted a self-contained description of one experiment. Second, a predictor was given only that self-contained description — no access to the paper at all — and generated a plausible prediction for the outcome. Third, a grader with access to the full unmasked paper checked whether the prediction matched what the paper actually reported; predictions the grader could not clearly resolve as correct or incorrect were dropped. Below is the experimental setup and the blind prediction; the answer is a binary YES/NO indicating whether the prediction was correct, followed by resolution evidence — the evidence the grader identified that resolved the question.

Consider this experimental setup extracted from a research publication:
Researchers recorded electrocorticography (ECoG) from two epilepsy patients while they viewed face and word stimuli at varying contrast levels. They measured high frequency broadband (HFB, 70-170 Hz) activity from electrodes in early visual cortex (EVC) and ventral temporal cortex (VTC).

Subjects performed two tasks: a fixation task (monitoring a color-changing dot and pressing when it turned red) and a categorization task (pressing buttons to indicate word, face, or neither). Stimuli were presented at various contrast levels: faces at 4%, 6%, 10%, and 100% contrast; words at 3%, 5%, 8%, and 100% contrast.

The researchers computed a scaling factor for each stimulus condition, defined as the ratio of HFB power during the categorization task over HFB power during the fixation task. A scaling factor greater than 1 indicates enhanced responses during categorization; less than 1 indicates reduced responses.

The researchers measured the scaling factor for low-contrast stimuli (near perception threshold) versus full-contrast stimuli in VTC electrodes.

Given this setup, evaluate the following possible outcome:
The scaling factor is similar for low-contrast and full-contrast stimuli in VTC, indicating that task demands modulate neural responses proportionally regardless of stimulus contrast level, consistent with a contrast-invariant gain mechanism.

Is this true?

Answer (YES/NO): NO